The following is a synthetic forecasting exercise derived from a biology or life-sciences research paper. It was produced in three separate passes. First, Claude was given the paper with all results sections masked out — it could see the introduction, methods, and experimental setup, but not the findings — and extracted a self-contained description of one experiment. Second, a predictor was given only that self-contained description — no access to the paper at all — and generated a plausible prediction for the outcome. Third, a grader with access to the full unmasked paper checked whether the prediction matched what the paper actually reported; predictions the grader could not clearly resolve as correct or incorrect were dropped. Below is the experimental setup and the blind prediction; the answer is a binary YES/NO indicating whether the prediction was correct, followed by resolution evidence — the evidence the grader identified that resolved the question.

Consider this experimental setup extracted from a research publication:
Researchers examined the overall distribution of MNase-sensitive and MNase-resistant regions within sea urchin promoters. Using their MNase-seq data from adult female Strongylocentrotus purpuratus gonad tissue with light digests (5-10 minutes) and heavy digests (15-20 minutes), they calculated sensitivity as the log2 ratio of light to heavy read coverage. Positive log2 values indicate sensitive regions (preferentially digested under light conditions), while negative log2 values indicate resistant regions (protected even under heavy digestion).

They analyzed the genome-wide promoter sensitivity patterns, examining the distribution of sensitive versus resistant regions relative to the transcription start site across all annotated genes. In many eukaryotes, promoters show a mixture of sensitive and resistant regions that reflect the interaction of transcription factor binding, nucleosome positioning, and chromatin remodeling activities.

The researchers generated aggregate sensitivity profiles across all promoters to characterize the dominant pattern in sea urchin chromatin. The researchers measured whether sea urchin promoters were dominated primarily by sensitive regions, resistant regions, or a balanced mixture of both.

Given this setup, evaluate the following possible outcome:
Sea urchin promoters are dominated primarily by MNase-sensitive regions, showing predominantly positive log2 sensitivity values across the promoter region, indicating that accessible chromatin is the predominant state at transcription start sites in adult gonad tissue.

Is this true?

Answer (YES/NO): YES